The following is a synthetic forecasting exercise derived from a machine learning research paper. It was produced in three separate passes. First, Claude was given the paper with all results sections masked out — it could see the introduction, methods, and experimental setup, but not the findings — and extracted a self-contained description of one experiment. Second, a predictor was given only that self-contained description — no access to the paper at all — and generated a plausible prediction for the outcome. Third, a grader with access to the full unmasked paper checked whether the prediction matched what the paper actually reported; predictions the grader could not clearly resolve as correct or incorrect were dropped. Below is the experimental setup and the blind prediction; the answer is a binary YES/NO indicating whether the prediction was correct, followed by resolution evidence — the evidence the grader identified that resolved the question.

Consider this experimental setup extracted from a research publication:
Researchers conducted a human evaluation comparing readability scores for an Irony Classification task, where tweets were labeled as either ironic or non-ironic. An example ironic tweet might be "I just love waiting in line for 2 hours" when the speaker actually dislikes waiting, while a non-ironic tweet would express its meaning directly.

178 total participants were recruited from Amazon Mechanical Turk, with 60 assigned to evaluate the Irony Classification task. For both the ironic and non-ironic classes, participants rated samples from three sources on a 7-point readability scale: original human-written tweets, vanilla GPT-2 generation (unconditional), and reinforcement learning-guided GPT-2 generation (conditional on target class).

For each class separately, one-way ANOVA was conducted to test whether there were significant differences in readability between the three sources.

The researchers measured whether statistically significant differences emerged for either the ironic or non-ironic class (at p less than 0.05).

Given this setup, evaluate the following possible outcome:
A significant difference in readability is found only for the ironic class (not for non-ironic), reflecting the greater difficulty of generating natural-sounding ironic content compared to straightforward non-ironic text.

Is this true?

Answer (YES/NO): NO